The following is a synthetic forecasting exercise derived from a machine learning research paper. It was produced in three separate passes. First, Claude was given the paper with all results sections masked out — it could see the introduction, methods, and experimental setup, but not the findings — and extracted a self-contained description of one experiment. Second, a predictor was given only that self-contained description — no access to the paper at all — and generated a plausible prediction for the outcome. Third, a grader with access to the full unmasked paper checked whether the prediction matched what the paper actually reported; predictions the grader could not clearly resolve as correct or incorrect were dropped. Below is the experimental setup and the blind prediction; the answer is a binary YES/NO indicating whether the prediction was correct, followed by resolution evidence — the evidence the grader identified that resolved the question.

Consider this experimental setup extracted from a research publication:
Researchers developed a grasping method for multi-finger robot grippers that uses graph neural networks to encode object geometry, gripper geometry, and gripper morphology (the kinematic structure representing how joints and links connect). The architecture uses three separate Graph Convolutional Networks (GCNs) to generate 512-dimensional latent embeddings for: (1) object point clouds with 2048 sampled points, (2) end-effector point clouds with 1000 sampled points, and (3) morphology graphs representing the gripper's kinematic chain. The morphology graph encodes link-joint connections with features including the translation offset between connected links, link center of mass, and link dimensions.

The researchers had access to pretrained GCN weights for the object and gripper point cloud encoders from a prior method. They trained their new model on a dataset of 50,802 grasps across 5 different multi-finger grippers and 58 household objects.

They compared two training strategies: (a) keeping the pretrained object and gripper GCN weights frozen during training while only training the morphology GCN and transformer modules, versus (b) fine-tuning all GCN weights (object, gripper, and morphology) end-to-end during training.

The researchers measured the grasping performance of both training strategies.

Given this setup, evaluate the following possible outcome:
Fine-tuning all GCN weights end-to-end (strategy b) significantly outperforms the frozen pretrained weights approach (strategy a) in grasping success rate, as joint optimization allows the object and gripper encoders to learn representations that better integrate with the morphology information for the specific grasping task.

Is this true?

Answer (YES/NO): NO